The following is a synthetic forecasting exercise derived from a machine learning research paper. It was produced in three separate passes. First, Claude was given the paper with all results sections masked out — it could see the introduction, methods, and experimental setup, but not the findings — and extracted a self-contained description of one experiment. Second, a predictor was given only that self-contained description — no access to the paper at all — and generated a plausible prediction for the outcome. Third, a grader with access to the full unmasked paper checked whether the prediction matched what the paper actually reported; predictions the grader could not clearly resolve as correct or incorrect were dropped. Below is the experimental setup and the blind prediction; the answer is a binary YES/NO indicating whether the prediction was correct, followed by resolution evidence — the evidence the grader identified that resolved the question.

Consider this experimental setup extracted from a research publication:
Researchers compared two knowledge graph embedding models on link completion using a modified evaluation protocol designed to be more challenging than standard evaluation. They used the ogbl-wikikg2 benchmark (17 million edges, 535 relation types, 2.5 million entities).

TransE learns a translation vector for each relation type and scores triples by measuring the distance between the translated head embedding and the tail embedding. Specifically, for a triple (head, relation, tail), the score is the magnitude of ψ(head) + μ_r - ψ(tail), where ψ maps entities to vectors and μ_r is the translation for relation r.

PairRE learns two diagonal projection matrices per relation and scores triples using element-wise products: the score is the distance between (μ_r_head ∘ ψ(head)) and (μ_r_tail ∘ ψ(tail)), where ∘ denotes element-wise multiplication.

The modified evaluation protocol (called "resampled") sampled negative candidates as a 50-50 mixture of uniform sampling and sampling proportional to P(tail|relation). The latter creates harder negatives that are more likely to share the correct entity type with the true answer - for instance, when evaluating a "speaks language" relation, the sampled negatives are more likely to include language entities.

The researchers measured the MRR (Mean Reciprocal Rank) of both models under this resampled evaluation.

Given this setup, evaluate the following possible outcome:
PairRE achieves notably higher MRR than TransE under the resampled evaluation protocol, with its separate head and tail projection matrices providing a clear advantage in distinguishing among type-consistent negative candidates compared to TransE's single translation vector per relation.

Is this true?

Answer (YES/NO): YES